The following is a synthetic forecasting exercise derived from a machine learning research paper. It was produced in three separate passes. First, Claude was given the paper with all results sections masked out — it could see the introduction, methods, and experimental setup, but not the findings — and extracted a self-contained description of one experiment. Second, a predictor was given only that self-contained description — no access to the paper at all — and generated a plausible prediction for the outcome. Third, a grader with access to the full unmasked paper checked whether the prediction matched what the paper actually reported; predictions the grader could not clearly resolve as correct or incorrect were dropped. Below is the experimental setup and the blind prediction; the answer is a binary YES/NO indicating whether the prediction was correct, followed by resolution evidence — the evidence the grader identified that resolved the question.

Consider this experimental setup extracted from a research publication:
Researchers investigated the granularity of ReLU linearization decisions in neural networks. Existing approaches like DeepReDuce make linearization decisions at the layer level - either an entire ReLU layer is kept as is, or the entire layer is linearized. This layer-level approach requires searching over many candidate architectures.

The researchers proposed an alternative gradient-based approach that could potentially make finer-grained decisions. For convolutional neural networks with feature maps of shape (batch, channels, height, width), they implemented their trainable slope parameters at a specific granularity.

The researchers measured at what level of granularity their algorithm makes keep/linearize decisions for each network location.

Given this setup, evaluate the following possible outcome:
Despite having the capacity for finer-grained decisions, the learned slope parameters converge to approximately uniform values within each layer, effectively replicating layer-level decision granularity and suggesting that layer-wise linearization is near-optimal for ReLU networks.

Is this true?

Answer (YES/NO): NO